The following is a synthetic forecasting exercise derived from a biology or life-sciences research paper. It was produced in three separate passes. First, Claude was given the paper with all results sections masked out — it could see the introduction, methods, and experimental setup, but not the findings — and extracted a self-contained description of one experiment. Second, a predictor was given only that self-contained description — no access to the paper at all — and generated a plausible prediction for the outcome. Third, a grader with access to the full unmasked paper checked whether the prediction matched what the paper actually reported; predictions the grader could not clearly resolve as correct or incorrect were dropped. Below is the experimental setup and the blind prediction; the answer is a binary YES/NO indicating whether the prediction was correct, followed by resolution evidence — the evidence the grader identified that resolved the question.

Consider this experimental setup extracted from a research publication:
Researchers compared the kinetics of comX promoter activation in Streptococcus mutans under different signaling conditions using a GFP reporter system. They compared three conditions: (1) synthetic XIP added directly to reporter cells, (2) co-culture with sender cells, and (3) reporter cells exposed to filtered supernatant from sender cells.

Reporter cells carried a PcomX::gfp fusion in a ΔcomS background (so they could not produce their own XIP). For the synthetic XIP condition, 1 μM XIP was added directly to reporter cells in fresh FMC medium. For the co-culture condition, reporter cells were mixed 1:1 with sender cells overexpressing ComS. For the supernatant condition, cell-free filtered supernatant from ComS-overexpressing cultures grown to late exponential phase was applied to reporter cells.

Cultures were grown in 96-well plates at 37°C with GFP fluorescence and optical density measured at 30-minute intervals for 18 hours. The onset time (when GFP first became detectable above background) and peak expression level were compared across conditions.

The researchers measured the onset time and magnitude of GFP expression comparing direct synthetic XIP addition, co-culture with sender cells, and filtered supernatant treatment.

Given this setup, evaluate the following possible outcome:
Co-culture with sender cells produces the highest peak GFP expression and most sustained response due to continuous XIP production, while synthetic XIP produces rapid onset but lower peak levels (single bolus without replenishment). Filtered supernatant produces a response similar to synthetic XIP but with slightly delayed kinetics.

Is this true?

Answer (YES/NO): NO